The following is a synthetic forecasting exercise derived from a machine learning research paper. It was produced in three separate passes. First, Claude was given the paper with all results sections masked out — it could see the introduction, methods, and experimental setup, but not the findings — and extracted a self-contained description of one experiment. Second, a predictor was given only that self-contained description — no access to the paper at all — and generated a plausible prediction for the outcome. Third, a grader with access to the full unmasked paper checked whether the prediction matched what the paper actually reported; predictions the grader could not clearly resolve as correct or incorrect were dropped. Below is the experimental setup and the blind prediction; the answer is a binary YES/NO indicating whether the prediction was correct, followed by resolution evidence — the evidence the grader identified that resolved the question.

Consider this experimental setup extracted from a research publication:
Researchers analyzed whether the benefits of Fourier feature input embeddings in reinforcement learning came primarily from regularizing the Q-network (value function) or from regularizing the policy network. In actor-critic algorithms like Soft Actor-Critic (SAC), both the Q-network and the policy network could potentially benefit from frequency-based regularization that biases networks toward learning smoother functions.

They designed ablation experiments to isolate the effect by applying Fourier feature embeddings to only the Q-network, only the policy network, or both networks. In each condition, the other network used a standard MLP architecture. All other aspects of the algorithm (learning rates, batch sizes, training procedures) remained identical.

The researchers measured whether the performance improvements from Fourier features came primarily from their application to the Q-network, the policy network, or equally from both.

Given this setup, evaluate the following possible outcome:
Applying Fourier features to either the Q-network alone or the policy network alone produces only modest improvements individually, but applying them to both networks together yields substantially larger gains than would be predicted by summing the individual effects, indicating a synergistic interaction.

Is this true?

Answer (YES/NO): NO